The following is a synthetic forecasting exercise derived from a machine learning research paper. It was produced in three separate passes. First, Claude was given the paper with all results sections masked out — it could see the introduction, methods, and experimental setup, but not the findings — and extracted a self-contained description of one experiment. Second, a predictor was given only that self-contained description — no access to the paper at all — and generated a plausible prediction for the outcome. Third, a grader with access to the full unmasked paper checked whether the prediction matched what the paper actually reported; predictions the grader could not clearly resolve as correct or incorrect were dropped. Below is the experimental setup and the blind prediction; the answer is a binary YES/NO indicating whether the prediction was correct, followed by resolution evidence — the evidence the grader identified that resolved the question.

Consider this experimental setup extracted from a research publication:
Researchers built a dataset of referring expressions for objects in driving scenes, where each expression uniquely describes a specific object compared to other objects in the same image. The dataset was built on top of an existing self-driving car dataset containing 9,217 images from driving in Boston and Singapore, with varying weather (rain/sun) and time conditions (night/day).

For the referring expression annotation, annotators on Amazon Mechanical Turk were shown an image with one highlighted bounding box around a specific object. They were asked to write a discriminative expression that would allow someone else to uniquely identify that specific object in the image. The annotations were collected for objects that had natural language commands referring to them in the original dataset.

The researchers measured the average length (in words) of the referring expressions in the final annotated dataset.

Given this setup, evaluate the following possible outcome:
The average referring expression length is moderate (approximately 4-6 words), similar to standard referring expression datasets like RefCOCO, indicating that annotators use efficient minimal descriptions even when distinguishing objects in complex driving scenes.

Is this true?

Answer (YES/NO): NO